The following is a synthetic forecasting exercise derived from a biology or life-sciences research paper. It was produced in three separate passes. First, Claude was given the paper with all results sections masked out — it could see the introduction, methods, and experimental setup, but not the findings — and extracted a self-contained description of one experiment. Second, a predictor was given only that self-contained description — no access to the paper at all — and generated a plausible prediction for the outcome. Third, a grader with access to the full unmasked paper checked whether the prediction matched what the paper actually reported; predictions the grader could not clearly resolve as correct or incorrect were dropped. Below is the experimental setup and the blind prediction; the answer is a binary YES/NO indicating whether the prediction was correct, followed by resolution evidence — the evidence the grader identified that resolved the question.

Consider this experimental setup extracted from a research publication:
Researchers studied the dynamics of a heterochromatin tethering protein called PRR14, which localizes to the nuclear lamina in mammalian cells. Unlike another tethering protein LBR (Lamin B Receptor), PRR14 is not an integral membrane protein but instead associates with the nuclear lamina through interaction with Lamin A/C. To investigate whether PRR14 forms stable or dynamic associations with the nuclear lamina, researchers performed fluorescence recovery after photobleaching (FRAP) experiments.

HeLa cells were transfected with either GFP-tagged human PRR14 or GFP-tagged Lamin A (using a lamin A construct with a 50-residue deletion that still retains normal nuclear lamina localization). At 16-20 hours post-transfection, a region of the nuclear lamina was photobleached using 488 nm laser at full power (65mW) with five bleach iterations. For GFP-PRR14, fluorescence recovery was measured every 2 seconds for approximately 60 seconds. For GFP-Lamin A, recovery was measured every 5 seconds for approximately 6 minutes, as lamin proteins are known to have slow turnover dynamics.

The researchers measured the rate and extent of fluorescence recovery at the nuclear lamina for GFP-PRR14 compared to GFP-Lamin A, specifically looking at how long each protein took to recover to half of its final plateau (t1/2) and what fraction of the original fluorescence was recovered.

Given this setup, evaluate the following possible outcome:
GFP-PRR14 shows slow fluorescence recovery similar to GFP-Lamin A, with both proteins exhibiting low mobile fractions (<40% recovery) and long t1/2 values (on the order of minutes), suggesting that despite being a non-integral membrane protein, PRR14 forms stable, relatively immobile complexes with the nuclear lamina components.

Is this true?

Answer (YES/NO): NO